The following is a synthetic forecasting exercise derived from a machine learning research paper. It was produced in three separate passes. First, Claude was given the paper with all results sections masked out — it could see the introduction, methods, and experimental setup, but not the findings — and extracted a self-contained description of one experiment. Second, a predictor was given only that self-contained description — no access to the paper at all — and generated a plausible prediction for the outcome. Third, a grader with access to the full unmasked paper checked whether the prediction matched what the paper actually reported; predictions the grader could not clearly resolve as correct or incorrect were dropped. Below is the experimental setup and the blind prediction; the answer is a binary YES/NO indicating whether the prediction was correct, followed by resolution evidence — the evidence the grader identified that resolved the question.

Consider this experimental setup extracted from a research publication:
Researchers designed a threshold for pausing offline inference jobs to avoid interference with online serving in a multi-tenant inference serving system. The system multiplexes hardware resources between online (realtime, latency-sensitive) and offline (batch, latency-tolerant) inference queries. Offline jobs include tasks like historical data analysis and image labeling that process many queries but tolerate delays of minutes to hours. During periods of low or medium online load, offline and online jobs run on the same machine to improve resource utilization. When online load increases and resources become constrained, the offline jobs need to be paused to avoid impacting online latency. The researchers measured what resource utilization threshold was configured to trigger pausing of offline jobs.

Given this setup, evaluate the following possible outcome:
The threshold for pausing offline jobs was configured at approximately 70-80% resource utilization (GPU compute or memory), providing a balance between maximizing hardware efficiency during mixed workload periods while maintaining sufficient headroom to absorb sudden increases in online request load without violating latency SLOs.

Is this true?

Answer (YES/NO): NO